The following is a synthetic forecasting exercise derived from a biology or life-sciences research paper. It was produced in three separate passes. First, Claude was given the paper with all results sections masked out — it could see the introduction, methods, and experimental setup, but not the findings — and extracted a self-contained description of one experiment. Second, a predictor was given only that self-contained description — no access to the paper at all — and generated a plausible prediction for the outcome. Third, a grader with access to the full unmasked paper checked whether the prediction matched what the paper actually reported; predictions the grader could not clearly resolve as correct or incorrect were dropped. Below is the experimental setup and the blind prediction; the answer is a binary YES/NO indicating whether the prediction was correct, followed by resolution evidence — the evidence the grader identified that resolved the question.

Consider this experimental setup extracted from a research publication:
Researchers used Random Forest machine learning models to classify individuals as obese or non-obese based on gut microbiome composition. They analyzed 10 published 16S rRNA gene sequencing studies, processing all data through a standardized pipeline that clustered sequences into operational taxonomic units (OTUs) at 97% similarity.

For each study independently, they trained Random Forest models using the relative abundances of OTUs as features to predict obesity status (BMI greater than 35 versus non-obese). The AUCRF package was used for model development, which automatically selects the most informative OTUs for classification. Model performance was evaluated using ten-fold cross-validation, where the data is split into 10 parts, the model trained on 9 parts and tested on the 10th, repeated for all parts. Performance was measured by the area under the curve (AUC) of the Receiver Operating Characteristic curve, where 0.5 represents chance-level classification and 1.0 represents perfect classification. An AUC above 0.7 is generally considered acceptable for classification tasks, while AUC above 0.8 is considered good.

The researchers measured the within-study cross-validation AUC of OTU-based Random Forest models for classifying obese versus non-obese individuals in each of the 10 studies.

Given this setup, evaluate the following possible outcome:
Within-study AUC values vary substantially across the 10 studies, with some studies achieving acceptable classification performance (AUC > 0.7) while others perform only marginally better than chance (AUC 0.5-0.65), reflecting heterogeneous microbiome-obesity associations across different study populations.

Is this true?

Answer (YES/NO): NO